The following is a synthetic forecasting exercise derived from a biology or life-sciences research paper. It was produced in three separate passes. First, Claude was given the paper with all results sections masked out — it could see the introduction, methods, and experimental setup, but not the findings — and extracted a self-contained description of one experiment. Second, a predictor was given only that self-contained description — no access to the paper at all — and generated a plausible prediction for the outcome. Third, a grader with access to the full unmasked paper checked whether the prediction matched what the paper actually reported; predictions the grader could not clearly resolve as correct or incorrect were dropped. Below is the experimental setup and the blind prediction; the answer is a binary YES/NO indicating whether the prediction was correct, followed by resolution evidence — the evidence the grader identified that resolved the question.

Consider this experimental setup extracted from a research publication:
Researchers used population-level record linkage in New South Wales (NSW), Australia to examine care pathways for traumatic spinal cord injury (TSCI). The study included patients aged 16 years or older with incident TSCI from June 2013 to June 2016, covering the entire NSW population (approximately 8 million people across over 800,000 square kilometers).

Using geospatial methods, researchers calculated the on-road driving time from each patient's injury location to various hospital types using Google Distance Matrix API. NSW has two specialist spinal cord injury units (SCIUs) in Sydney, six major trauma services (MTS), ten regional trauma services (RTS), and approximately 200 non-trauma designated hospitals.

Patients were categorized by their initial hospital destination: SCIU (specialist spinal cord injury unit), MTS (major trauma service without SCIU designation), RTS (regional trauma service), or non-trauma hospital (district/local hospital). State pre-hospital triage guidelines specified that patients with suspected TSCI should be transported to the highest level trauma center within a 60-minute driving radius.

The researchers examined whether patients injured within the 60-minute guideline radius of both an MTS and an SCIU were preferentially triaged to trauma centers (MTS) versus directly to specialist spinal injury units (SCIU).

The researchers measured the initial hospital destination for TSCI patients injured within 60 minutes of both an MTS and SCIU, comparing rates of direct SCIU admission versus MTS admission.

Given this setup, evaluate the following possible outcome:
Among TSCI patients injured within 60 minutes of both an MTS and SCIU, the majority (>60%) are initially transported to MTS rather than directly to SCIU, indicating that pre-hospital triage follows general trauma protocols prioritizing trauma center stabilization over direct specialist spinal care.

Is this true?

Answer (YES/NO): YES